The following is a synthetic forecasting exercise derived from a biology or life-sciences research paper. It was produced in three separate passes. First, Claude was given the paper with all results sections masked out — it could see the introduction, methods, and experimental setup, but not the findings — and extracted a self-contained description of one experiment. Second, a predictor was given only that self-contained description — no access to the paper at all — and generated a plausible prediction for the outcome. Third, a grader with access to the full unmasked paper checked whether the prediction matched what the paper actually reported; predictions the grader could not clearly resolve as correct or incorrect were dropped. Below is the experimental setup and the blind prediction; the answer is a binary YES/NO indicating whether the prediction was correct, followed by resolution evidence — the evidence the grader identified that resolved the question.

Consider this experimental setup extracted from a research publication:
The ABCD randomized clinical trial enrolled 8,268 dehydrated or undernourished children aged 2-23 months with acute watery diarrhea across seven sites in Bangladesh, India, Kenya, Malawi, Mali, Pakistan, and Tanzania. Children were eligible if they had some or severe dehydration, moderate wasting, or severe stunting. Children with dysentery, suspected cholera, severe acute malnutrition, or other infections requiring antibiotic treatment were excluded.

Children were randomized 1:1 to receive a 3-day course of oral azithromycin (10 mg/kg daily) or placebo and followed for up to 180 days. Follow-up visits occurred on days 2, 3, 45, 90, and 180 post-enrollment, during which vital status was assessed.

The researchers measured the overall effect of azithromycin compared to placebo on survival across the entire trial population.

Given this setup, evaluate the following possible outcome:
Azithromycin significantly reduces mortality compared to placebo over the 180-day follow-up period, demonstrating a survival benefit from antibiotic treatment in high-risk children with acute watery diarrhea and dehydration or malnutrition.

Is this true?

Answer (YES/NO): NO